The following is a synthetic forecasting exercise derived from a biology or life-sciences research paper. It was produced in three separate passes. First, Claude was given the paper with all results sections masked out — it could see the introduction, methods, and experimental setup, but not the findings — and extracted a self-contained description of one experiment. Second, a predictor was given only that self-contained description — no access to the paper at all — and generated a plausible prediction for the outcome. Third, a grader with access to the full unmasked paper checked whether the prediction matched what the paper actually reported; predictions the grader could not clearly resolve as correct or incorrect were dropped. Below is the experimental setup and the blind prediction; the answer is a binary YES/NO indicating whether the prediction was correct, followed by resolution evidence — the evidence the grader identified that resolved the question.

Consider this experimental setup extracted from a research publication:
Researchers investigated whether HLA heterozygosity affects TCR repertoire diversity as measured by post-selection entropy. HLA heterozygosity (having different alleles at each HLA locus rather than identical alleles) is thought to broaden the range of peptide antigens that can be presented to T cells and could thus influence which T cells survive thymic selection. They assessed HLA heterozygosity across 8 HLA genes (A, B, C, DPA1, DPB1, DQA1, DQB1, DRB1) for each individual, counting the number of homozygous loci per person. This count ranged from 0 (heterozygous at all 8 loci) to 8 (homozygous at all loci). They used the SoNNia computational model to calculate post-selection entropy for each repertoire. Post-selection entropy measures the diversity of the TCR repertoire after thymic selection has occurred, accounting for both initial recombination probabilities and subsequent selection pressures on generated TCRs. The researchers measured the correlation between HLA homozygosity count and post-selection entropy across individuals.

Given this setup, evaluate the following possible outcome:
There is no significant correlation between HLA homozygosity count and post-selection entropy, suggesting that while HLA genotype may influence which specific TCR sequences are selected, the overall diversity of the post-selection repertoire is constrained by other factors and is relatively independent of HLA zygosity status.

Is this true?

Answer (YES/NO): NO